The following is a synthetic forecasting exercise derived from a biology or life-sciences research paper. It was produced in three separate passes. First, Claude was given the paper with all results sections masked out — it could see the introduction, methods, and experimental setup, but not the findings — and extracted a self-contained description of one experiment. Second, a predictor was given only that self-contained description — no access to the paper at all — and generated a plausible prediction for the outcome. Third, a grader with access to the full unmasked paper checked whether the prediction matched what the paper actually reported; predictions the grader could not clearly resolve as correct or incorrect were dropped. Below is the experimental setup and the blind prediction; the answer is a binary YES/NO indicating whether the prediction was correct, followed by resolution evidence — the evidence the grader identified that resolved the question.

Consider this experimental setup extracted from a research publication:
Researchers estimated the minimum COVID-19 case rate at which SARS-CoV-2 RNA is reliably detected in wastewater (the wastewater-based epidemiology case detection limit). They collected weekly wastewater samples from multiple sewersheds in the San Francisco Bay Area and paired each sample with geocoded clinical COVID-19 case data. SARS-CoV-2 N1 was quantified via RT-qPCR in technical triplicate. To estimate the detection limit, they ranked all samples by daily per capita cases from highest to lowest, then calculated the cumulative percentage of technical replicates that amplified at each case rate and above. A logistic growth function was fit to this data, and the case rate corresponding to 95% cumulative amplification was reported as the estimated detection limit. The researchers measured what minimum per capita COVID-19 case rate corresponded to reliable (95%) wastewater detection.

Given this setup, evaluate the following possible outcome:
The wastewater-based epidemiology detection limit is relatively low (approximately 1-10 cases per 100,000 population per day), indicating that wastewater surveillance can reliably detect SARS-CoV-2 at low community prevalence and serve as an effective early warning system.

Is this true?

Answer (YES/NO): YES